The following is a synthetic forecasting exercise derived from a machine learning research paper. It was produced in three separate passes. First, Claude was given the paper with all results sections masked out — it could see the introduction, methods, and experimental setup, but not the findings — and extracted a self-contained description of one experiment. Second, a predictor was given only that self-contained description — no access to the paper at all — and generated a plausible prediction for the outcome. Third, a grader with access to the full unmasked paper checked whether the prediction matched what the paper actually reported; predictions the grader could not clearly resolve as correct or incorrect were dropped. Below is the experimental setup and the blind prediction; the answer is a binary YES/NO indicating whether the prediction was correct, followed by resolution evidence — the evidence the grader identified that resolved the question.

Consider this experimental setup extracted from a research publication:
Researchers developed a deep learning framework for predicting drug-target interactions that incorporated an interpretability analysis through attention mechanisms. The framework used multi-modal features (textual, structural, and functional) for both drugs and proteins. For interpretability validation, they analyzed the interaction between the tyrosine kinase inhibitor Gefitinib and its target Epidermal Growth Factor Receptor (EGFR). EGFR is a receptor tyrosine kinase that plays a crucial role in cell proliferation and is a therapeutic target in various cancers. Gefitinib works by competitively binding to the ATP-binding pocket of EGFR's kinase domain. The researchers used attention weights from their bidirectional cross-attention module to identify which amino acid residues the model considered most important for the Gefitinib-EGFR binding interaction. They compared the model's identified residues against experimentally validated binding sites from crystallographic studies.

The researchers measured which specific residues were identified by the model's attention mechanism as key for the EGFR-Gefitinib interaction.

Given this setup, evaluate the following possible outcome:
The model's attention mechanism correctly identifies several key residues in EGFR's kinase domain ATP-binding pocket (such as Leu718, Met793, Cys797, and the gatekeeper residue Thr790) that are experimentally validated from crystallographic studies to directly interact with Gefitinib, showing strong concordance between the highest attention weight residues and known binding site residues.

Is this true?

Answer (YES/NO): NO